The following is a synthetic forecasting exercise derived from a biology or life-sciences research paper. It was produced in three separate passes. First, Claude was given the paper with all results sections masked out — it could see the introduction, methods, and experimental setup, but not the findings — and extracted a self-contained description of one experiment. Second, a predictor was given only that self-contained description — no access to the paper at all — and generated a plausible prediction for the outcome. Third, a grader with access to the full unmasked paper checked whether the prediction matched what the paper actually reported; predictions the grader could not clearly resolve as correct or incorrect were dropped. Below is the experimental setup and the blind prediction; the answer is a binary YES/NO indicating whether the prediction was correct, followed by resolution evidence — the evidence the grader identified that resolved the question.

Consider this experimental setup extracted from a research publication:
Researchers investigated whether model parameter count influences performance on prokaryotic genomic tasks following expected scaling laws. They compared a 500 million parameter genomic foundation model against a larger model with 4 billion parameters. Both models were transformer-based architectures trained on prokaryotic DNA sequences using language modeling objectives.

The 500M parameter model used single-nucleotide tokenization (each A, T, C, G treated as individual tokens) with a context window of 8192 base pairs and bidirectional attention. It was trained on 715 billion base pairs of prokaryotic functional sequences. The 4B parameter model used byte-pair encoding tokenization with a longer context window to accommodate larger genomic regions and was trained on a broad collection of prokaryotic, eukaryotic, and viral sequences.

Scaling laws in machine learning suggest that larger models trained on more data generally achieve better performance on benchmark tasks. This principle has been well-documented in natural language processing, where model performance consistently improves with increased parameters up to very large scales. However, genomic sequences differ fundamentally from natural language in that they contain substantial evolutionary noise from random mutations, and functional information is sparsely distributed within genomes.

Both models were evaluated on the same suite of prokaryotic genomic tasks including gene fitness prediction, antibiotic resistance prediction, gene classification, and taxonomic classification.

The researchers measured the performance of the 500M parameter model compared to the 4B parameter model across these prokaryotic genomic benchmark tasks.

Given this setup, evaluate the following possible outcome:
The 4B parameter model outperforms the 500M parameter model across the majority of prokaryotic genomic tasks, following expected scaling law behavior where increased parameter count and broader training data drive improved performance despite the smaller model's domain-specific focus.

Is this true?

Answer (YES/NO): NO